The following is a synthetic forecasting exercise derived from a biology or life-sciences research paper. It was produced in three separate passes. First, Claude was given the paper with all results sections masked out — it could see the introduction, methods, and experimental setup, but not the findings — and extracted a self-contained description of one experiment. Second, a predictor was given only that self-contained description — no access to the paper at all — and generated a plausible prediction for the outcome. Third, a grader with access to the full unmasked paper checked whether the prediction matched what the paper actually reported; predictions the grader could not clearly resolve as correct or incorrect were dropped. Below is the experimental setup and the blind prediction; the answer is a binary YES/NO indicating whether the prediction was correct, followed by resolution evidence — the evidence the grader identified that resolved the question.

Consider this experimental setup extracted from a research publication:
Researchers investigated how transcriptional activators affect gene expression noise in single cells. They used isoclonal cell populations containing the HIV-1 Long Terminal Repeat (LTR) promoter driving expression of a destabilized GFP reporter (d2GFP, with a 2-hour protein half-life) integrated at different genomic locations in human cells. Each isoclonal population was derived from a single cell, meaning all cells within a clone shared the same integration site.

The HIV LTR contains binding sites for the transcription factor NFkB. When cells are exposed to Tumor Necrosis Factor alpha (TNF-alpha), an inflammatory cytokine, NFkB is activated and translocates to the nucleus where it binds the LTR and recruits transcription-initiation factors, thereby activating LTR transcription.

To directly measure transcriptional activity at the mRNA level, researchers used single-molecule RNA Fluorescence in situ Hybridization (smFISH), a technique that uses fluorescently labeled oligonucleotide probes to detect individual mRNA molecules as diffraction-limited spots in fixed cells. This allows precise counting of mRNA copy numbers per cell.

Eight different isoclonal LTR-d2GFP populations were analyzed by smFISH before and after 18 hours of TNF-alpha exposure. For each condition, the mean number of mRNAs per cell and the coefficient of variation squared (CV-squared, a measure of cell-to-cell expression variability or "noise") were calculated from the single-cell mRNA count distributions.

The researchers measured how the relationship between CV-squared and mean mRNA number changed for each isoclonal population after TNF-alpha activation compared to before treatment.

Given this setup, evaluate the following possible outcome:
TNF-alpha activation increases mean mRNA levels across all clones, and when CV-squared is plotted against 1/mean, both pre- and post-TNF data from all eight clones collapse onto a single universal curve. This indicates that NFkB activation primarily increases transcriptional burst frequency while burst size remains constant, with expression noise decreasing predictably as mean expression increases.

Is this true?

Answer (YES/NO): NO